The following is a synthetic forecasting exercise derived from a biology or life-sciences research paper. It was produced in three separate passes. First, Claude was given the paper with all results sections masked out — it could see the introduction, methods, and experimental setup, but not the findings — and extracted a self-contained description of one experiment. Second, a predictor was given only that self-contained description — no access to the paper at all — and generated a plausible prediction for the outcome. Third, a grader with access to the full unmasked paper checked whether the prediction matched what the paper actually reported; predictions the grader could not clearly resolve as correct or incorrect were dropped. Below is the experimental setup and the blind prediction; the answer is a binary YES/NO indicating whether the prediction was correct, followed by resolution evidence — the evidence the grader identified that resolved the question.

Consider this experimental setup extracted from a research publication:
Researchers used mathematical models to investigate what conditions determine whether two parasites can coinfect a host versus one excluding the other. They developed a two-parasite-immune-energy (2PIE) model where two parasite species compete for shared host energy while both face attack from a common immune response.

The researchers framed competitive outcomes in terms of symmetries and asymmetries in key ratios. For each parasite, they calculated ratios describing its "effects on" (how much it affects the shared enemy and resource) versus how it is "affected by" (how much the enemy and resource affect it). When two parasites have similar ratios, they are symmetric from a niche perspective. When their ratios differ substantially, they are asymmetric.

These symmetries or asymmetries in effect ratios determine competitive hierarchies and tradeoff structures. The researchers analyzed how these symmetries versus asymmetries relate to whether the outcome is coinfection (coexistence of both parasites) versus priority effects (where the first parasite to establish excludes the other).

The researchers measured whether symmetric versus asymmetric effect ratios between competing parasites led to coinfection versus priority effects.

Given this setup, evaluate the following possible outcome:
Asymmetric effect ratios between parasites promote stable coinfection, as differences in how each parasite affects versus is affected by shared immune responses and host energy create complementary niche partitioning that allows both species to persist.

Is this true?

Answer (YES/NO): NO